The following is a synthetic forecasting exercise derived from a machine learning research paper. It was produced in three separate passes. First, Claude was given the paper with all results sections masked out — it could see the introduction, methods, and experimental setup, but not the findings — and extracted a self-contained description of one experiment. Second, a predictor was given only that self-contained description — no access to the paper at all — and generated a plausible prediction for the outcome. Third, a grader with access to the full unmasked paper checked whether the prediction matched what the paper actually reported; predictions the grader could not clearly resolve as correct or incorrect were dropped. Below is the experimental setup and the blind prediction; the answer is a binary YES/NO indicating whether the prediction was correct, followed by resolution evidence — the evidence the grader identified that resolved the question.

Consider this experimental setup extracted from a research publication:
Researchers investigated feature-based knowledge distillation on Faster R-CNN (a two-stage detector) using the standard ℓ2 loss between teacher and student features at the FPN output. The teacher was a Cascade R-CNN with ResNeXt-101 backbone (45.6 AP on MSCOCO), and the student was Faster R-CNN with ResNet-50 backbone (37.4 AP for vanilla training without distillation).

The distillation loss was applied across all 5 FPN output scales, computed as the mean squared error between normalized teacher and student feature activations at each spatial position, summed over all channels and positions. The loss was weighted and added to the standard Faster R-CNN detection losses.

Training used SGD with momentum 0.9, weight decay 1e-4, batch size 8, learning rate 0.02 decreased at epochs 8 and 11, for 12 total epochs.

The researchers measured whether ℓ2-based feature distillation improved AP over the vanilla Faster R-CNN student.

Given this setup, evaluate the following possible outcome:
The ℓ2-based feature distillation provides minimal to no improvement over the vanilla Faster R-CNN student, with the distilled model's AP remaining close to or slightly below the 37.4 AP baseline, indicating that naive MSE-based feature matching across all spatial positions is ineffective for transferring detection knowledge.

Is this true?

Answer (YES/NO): YES